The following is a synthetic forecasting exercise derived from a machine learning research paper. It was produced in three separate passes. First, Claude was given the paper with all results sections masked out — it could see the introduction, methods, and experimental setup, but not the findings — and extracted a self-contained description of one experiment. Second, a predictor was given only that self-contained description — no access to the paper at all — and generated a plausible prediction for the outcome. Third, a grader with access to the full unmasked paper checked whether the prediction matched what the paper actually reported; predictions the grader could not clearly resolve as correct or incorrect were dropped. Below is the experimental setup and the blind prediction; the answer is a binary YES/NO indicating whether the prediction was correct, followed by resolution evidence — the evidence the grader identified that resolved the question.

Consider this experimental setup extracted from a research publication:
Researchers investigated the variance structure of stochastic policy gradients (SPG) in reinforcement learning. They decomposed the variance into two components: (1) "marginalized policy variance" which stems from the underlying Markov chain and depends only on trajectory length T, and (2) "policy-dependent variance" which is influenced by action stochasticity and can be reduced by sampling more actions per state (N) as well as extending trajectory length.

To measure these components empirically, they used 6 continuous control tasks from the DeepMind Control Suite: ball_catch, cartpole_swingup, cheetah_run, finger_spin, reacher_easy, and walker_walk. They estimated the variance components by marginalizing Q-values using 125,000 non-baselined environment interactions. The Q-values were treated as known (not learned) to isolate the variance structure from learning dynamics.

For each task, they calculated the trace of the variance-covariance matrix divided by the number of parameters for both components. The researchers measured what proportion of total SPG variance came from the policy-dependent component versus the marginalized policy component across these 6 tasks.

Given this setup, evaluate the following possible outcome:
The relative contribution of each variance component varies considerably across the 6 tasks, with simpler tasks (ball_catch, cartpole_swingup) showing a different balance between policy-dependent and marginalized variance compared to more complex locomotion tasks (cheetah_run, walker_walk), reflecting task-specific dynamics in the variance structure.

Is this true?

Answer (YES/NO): NO